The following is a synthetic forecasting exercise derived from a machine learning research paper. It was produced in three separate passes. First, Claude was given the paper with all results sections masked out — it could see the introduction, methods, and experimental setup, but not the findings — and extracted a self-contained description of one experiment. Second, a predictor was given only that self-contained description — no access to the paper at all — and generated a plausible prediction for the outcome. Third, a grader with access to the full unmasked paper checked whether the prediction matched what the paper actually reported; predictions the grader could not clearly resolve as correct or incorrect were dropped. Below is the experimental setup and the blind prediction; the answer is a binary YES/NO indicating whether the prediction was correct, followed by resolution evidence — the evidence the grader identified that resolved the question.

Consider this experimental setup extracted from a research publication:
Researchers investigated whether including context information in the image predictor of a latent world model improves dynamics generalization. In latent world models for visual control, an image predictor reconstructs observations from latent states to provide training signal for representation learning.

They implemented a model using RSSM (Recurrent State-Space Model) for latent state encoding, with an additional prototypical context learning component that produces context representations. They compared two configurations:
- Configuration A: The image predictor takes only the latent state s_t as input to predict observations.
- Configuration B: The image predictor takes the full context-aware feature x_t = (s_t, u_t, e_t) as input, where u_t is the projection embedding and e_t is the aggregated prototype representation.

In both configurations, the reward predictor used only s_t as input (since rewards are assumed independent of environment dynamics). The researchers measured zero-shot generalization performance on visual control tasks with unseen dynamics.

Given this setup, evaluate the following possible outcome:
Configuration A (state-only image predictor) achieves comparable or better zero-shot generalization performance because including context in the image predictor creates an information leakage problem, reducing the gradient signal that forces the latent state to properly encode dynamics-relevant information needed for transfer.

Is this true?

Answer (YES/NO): NO